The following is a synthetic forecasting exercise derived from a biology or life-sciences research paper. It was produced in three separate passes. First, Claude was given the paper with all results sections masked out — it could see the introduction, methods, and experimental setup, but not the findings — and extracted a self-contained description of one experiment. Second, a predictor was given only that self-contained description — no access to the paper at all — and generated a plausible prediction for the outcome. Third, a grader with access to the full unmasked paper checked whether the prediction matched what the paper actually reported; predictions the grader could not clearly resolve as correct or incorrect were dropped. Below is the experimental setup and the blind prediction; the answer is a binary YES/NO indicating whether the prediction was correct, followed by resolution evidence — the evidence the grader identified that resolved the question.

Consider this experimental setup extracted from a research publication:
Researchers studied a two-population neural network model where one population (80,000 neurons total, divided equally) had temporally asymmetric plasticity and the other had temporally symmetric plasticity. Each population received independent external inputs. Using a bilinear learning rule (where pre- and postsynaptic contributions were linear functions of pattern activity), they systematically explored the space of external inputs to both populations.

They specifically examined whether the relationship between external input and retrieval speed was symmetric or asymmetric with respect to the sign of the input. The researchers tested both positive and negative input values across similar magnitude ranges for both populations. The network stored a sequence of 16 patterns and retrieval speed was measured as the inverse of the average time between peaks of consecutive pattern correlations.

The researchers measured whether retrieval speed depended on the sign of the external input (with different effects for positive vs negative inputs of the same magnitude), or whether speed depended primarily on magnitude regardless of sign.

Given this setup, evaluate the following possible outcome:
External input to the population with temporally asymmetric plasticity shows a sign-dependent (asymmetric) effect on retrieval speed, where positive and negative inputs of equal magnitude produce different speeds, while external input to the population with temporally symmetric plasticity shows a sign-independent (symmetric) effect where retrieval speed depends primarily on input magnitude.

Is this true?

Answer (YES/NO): NO